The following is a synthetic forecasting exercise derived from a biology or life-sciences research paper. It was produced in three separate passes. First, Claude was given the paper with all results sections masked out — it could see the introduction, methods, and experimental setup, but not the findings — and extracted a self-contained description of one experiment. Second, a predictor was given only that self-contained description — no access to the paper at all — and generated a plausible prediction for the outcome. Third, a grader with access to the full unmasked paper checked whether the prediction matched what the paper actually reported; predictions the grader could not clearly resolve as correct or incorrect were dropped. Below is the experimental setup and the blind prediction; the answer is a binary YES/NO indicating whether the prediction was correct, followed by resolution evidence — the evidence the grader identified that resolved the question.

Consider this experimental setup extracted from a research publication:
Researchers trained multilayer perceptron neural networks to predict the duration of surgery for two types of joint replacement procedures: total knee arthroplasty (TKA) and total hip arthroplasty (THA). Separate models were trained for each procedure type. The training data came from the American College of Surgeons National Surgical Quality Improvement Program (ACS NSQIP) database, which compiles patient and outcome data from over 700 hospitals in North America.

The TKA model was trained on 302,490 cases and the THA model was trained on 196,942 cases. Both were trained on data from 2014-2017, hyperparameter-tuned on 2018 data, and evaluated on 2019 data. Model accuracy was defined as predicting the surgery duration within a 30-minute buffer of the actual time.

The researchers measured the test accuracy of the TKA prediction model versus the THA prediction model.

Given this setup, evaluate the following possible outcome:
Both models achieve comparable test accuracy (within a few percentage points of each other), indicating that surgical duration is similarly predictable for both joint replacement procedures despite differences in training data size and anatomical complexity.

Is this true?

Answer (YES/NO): YES